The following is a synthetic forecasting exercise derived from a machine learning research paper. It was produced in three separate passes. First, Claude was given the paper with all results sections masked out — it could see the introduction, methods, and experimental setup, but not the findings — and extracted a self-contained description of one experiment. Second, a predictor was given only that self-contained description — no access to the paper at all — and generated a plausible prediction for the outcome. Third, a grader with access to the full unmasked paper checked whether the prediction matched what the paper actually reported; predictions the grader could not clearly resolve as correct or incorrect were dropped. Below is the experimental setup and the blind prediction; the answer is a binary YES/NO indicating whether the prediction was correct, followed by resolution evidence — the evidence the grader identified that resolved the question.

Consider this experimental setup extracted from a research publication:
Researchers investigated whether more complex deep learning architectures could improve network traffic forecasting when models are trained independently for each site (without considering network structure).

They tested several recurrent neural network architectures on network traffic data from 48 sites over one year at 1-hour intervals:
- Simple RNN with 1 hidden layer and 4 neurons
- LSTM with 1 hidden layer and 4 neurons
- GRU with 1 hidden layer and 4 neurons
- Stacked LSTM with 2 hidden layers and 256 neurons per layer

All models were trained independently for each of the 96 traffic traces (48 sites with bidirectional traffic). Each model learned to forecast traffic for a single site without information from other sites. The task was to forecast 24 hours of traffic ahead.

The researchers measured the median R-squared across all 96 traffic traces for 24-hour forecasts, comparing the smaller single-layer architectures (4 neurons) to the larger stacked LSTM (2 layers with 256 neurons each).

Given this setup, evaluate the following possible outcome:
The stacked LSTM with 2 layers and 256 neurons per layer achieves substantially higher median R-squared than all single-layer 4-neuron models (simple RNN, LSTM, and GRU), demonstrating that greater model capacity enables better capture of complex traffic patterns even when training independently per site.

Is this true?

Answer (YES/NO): NO